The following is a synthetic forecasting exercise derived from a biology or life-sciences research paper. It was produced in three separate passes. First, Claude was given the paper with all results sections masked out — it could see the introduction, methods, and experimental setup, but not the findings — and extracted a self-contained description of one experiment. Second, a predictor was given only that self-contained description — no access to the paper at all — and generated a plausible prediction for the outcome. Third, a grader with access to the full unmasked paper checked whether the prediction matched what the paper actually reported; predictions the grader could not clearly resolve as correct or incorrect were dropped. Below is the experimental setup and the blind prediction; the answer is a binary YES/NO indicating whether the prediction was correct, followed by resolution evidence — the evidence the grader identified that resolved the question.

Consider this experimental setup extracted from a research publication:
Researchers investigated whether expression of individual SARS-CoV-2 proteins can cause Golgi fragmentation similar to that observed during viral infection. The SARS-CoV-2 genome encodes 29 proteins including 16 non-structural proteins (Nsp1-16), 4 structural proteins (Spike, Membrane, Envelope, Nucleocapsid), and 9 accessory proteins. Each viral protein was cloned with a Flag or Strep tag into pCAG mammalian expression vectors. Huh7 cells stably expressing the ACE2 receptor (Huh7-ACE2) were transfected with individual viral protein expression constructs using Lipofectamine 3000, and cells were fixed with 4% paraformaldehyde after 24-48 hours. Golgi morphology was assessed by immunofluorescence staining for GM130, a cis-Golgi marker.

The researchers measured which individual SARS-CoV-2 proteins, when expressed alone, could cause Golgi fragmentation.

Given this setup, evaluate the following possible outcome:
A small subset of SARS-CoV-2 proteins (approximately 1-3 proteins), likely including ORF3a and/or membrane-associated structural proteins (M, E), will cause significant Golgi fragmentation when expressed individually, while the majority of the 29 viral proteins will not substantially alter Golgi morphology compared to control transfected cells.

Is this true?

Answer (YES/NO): NO